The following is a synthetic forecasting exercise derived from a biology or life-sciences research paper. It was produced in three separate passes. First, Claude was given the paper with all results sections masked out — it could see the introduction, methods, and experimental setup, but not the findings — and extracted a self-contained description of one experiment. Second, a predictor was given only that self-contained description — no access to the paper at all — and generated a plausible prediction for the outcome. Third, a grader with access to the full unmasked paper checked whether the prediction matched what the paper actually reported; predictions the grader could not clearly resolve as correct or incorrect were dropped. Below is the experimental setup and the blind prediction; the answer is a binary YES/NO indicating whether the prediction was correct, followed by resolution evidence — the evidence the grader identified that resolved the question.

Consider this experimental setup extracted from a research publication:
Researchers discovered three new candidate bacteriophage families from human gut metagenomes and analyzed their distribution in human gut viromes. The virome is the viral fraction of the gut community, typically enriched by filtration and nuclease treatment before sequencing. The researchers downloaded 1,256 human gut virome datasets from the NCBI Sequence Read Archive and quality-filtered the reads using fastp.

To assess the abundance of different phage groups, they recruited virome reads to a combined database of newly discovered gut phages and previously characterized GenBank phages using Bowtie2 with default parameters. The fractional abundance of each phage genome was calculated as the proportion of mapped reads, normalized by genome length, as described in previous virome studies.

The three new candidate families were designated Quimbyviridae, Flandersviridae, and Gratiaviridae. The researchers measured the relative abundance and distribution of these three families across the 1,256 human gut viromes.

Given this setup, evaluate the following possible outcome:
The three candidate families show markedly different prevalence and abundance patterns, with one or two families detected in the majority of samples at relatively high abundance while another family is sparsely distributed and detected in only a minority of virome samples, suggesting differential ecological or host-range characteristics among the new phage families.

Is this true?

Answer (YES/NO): YES